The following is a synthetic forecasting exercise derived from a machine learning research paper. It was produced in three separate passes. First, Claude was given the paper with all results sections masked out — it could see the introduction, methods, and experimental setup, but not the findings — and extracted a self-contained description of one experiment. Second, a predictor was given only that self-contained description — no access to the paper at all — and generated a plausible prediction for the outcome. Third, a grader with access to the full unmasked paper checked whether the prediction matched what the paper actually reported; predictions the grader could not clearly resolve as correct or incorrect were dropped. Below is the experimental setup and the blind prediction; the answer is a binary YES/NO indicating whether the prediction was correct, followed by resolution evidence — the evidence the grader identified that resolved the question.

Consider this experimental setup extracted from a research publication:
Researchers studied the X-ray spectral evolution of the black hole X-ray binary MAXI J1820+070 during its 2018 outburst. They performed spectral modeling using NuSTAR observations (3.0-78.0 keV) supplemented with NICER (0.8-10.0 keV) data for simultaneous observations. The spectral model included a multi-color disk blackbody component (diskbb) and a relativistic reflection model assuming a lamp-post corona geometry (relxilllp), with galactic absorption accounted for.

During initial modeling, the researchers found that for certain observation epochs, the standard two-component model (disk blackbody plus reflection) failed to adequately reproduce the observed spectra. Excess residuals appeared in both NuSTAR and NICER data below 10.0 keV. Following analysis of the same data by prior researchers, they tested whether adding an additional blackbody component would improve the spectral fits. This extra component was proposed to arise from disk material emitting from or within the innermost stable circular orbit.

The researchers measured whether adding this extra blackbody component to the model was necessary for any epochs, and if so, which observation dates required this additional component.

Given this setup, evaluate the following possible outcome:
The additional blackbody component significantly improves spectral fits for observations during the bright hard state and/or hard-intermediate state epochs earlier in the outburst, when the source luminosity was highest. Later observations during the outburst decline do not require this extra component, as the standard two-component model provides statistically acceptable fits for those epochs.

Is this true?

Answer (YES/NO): NO